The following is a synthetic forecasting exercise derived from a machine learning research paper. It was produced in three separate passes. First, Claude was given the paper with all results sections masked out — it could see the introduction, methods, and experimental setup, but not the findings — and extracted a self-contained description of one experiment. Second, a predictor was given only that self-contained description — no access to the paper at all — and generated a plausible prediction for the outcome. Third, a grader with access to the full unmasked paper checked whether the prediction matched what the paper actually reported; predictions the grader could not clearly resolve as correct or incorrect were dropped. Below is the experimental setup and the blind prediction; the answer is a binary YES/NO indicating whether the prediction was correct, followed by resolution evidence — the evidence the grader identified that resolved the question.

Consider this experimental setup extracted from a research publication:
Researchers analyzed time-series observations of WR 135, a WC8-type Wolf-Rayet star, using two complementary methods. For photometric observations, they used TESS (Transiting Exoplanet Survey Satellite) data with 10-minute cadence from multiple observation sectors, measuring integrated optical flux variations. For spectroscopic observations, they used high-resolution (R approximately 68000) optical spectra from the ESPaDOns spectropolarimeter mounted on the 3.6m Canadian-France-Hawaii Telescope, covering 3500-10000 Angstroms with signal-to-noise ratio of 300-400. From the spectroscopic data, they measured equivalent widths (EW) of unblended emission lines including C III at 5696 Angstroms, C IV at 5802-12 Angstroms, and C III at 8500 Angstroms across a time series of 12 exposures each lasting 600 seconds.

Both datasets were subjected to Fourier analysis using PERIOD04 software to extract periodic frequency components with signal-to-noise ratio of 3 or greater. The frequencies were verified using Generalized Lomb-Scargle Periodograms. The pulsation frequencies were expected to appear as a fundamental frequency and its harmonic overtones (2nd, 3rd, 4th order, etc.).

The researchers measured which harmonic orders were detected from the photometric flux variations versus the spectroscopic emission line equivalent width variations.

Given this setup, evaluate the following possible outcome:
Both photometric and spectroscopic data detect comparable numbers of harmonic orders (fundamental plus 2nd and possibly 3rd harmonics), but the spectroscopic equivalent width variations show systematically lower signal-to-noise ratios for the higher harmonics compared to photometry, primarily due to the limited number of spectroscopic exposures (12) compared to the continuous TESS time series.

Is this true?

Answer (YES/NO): NO